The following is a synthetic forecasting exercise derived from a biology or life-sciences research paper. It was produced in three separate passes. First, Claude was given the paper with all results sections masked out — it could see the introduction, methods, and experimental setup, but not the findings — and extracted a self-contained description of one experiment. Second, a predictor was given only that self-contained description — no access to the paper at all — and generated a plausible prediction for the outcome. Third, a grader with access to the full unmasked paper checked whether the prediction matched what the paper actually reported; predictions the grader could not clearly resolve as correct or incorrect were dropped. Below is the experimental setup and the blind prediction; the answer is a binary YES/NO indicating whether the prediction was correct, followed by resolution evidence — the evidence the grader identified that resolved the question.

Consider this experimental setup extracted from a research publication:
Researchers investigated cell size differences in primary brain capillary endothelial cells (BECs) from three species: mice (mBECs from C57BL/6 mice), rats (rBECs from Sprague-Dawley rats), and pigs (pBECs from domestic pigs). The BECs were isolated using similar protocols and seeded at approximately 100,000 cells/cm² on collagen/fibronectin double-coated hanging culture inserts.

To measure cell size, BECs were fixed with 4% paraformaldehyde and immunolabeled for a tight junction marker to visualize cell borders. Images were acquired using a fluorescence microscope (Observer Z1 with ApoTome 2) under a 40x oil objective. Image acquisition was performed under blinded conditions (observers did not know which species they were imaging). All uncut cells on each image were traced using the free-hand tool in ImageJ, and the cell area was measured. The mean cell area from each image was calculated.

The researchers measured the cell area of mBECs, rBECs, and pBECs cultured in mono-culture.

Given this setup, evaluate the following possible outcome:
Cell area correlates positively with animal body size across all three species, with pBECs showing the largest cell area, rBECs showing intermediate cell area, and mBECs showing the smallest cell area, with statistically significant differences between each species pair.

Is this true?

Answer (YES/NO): NO